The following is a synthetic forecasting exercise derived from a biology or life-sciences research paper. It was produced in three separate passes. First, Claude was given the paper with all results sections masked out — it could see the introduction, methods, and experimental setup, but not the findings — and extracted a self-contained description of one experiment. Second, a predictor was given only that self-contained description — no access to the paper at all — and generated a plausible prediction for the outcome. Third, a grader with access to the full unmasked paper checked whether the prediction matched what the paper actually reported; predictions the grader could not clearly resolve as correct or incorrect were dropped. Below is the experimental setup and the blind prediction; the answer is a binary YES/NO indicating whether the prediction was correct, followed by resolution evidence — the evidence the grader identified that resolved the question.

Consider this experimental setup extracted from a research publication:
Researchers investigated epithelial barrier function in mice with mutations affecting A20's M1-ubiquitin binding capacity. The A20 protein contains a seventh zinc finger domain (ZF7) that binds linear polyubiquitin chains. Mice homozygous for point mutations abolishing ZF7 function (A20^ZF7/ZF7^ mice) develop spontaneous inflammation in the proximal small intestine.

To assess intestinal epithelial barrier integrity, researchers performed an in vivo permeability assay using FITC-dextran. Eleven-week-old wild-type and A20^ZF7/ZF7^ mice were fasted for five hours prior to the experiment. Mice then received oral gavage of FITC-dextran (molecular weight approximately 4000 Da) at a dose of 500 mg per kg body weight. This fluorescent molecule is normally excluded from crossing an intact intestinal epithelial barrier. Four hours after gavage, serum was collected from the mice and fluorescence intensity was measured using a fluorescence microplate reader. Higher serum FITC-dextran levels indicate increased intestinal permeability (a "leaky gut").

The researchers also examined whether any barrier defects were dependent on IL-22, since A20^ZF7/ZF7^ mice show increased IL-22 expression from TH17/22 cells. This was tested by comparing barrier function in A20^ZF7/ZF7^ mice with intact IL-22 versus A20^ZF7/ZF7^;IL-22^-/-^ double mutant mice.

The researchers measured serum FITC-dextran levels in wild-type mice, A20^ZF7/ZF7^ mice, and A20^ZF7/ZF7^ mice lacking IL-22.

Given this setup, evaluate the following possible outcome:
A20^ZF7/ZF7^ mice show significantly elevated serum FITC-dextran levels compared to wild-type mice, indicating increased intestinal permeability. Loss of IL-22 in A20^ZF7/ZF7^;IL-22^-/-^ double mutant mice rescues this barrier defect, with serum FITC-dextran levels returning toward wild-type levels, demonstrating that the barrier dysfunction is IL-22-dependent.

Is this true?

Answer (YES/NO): YES